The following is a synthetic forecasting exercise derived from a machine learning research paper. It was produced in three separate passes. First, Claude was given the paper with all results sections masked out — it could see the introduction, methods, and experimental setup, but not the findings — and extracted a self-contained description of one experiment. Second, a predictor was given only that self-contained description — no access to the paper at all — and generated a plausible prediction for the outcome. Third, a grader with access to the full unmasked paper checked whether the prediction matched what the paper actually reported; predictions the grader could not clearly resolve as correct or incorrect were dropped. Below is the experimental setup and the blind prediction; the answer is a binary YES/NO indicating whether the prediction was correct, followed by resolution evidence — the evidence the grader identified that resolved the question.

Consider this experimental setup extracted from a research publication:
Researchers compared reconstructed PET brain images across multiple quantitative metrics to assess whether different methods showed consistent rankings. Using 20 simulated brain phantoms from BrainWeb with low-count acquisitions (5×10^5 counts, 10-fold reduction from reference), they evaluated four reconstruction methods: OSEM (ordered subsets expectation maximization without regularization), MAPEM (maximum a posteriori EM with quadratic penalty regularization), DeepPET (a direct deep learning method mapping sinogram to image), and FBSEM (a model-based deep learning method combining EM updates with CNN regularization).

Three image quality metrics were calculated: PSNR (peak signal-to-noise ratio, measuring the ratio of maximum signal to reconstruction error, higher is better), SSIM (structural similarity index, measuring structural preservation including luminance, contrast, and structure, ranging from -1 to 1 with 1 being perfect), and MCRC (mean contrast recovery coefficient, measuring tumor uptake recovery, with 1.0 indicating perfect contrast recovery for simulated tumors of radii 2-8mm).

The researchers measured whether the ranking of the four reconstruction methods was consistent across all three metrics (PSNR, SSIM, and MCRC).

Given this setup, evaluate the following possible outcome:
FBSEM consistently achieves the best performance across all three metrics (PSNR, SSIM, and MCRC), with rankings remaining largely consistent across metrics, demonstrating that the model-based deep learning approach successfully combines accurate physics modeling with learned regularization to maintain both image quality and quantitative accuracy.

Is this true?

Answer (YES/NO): YES